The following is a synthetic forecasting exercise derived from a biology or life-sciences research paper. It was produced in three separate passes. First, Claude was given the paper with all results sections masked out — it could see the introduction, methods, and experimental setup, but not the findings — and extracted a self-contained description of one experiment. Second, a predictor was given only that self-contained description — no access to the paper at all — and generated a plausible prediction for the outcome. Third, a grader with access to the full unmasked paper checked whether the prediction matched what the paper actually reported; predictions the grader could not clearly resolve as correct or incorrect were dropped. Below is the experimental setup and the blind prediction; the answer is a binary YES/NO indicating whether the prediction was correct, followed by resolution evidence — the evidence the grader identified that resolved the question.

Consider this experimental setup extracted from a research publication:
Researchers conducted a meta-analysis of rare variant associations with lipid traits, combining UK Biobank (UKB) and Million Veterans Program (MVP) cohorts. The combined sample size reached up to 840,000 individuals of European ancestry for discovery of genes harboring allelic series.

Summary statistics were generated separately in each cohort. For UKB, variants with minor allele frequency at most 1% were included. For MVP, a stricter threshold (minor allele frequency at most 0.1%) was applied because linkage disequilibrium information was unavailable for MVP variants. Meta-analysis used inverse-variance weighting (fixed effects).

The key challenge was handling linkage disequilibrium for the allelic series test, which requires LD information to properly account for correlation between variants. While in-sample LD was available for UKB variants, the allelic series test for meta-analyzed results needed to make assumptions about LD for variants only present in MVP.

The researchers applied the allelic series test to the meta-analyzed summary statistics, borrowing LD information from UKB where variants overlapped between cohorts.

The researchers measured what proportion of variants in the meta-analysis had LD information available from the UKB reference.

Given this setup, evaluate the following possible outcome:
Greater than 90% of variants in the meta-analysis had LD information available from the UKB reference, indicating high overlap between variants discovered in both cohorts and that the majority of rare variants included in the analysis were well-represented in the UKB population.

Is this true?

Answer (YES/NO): YES